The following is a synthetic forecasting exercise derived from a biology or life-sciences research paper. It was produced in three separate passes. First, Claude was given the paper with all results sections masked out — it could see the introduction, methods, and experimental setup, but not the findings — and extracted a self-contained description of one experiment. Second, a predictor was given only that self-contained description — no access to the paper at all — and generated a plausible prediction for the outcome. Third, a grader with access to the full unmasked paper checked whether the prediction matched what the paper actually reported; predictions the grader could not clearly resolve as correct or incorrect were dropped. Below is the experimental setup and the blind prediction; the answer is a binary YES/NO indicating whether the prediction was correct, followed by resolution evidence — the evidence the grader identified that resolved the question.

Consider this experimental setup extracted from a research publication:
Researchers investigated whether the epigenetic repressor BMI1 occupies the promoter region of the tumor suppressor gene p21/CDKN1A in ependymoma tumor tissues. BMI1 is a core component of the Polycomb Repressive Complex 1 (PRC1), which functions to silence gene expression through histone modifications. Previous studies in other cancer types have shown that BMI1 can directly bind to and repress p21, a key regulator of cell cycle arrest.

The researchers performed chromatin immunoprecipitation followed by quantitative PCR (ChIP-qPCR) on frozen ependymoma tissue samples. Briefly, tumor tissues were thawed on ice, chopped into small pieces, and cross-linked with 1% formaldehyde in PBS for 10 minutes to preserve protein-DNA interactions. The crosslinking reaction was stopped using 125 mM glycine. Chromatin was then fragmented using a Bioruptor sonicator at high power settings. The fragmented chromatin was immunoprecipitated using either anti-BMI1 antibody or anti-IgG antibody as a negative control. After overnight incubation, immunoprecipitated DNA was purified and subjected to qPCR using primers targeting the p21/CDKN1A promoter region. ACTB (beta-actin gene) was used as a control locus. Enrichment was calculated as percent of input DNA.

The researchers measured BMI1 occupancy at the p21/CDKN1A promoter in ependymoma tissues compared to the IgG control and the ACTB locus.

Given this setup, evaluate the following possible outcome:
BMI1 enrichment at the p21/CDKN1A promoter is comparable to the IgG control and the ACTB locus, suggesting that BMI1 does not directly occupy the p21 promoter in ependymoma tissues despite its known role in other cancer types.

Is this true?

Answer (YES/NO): NO